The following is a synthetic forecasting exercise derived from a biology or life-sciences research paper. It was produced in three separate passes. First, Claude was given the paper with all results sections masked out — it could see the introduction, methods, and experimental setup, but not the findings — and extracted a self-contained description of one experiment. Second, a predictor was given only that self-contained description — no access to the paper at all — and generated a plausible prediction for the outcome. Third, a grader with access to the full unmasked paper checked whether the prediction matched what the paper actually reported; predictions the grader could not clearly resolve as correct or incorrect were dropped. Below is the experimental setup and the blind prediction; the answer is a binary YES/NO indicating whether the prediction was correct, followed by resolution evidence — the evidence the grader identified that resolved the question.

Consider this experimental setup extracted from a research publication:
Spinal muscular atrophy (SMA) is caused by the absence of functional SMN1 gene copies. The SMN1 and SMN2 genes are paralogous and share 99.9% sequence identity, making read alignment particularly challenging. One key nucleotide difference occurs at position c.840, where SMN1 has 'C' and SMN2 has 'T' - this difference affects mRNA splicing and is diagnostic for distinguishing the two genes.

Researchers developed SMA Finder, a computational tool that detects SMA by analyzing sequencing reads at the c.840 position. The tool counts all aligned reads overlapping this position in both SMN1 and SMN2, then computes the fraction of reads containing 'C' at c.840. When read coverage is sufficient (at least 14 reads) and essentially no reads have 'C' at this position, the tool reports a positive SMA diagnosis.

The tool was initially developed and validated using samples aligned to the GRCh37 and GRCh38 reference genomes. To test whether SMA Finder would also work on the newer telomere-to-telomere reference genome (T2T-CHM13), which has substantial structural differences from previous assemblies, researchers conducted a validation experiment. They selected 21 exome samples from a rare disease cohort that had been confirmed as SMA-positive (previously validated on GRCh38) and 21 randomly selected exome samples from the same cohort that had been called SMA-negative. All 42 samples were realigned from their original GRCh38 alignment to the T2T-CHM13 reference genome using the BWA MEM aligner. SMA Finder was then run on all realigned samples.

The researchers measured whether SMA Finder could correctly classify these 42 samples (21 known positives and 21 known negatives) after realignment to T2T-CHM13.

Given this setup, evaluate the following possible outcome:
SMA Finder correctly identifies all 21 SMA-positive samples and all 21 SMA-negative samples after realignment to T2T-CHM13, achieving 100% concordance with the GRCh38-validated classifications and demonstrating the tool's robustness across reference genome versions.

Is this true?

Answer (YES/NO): YES